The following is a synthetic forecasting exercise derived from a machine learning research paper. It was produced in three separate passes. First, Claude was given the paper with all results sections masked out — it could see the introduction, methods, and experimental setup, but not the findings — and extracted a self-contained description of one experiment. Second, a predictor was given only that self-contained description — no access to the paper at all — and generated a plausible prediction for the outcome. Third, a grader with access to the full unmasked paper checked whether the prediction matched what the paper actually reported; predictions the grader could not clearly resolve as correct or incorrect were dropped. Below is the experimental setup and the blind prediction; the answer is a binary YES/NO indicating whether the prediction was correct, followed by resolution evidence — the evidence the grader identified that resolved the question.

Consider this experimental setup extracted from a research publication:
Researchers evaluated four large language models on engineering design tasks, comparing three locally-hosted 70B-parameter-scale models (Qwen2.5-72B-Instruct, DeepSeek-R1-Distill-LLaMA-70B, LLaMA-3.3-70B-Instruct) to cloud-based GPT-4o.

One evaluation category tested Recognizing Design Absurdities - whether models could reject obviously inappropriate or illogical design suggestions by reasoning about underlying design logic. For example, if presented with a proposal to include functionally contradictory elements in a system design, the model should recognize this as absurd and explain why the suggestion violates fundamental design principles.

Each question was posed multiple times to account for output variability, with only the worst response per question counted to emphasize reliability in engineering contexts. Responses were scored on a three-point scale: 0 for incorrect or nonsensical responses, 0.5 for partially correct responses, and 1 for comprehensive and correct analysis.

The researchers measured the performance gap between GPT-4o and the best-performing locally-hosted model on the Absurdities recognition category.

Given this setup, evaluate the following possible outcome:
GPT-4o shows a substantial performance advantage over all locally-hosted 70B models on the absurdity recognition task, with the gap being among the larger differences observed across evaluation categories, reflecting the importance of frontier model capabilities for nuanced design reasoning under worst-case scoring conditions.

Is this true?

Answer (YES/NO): NO